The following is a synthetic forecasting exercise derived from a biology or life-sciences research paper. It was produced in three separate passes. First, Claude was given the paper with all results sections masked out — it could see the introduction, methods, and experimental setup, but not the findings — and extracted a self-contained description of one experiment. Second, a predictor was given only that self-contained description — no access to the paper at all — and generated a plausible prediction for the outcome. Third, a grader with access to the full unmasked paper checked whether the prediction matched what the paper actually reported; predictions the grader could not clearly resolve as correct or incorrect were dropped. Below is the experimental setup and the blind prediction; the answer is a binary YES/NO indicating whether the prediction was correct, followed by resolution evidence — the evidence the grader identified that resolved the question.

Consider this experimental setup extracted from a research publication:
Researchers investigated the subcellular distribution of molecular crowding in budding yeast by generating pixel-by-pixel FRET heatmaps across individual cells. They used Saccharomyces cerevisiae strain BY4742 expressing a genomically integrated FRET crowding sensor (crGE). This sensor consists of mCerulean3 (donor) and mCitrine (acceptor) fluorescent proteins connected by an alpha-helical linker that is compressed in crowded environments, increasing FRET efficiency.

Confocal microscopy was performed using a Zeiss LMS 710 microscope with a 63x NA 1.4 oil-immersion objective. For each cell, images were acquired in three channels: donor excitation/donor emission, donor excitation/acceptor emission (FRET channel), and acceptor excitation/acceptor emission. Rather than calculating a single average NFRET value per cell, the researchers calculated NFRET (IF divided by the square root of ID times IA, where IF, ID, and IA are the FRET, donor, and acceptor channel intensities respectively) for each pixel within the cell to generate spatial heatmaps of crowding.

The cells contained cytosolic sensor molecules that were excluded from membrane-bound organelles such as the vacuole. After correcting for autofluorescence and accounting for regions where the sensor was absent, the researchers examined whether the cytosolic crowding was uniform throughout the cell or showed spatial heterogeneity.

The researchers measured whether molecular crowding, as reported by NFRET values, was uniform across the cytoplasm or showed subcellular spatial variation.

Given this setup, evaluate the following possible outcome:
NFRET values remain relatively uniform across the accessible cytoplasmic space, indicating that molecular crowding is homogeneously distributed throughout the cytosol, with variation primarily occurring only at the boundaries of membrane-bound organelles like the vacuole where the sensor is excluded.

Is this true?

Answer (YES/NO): YES